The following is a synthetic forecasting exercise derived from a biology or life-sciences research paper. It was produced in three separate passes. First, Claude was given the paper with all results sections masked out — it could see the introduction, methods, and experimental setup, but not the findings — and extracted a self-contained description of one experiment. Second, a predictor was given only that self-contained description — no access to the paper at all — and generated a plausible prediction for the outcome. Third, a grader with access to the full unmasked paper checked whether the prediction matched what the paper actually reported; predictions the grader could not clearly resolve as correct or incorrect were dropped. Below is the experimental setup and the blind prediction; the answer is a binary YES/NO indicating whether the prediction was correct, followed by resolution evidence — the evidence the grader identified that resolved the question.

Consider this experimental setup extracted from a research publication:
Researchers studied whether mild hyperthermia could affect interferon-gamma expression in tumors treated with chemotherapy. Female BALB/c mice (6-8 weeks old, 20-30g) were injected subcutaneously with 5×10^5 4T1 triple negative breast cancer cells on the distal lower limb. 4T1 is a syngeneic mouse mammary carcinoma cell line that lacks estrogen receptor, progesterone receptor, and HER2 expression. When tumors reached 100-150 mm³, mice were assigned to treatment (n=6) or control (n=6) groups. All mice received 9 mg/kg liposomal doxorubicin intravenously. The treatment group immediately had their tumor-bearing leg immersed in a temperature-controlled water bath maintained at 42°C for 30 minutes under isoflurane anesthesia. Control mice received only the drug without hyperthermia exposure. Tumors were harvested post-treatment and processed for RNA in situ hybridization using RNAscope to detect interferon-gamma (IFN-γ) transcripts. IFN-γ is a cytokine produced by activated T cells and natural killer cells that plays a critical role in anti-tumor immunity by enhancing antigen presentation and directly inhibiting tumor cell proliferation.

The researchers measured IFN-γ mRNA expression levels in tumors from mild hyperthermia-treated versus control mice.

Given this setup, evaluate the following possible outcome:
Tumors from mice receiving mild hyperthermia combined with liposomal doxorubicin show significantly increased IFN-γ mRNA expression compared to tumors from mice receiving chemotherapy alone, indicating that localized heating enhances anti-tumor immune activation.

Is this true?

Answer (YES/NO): NO